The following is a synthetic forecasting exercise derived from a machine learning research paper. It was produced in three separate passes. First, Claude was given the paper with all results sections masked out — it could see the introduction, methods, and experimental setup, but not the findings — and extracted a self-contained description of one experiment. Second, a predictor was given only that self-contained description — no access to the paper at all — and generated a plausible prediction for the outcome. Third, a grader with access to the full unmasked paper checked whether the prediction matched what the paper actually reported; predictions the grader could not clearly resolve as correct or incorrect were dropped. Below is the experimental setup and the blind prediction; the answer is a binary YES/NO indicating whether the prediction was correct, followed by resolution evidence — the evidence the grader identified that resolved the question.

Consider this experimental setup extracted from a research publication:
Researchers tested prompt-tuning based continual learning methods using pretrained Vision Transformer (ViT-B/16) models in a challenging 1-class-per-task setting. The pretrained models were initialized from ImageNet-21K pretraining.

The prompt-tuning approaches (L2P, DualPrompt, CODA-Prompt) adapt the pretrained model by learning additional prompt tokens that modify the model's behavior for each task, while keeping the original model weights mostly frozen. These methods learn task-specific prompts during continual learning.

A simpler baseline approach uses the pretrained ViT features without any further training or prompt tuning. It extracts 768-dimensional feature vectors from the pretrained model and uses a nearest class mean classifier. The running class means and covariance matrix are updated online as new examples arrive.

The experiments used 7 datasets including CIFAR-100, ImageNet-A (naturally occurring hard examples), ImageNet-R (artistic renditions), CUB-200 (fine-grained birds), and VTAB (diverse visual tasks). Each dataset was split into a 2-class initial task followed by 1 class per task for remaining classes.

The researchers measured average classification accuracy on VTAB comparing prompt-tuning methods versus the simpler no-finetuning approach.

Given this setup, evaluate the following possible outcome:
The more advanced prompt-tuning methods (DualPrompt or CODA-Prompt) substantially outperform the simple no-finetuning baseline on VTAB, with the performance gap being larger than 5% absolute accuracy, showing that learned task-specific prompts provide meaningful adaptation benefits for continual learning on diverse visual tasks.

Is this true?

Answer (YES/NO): NO